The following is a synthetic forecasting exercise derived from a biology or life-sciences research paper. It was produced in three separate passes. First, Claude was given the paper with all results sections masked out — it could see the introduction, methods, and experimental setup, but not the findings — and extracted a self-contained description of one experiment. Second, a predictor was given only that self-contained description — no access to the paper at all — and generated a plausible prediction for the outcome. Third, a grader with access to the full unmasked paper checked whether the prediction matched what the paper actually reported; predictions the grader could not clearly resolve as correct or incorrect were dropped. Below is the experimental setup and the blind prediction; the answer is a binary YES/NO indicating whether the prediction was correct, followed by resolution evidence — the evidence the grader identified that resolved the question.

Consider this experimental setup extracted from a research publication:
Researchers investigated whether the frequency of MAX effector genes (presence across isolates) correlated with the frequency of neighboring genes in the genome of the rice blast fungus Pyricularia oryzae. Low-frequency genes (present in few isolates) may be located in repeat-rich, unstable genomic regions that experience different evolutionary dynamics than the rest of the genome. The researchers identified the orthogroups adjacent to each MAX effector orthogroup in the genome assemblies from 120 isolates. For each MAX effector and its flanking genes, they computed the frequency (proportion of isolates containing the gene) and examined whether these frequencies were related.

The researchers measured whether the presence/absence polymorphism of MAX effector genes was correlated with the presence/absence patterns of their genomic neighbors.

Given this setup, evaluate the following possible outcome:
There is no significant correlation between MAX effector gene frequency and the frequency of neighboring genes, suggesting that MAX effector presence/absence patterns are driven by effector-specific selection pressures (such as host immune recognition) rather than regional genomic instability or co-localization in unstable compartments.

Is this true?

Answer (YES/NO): NO